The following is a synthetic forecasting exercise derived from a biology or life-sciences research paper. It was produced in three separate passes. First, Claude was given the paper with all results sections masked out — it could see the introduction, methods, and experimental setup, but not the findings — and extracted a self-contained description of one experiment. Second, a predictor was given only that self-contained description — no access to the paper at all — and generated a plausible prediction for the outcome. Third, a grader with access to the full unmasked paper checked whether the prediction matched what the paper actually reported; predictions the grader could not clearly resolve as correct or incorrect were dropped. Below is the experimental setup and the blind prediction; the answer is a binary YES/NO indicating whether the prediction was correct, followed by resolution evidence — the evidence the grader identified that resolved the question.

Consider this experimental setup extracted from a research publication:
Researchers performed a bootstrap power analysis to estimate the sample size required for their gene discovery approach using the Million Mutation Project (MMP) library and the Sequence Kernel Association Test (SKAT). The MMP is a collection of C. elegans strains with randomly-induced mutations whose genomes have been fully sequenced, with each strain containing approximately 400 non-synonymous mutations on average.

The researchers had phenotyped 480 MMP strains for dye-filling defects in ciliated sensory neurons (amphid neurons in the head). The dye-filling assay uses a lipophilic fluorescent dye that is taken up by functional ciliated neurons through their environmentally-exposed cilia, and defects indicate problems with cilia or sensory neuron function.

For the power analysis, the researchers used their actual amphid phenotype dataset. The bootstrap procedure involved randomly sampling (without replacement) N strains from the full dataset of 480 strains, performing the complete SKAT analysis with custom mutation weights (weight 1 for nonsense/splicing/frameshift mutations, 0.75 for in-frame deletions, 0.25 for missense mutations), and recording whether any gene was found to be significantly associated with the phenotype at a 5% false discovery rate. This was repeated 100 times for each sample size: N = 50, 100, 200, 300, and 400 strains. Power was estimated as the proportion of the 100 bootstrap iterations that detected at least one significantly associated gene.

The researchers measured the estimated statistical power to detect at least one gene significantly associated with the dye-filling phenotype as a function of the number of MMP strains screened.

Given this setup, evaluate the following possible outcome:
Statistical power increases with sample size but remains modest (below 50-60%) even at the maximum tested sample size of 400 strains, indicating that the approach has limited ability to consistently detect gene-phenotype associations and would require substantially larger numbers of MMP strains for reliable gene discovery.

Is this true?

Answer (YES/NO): NO